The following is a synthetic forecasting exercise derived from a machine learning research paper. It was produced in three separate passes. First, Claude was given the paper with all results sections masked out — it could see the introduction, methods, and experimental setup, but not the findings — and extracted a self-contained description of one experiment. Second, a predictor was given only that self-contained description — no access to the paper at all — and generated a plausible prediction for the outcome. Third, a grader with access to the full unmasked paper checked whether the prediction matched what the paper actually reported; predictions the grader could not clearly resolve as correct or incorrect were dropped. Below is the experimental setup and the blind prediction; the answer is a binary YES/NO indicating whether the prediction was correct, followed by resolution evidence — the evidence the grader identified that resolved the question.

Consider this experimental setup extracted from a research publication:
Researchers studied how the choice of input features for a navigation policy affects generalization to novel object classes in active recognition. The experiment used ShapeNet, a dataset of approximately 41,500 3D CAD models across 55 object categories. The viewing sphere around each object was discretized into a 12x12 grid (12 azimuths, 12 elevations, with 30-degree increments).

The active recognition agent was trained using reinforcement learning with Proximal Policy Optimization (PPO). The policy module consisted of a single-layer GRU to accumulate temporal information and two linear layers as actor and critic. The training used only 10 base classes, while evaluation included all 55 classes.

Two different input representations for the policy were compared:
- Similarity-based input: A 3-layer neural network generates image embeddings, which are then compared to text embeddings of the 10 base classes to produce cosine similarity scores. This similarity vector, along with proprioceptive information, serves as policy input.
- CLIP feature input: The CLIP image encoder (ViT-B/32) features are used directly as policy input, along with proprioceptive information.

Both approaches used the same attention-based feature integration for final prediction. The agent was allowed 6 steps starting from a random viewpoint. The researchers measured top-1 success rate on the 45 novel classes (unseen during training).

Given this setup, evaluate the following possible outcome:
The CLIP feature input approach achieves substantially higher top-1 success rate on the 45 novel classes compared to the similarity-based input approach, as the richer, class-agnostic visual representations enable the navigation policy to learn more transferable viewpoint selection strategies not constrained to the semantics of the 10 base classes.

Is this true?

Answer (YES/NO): NO